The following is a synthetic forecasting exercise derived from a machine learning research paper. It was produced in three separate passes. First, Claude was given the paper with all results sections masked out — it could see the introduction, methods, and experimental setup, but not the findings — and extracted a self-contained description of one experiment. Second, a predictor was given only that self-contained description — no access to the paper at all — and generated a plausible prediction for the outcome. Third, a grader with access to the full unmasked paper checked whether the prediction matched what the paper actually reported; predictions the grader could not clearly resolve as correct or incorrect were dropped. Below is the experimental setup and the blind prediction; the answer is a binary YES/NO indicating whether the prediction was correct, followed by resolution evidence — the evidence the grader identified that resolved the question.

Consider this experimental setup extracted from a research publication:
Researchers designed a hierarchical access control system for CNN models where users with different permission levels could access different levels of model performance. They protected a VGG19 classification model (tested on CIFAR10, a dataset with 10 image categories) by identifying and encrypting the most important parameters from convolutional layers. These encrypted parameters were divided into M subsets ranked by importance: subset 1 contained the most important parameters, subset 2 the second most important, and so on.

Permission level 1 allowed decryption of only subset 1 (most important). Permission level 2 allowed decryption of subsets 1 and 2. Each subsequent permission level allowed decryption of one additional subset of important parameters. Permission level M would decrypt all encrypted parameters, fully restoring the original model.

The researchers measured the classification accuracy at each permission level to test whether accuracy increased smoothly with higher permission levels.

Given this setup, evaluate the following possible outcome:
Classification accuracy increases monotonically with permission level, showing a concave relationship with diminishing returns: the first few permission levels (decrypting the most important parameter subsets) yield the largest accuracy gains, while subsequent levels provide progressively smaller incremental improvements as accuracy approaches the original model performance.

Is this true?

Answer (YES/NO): NO